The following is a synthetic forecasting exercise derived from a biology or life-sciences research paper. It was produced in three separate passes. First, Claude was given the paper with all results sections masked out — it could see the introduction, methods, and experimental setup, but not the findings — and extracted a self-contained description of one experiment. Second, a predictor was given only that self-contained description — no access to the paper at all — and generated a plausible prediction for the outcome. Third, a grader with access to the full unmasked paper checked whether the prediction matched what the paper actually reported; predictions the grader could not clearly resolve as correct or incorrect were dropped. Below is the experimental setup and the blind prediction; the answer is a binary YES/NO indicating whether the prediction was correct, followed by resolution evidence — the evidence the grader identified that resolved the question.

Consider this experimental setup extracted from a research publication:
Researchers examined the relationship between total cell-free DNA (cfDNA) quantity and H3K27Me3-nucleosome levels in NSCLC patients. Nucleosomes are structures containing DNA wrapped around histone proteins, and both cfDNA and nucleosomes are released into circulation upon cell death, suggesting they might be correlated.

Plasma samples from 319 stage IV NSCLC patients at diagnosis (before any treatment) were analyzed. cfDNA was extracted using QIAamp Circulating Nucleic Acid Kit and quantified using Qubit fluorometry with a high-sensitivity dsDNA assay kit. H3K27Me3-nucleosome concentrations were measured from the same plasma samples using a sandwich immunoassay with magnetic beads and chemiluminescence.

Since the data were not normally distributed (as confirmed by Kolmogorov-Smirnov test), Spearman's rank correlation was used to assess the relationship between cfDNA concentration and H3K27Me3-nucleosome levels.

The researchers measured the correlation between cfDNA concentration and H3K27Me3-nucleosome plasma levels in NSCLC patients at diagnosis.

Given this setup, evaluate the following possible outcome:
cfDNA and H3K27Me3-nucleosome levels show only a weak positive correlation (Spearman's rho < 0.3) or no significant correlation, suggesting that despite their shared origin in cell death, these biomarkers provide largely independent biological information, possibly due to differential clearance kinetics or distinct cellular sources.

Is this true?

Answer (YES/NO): NO